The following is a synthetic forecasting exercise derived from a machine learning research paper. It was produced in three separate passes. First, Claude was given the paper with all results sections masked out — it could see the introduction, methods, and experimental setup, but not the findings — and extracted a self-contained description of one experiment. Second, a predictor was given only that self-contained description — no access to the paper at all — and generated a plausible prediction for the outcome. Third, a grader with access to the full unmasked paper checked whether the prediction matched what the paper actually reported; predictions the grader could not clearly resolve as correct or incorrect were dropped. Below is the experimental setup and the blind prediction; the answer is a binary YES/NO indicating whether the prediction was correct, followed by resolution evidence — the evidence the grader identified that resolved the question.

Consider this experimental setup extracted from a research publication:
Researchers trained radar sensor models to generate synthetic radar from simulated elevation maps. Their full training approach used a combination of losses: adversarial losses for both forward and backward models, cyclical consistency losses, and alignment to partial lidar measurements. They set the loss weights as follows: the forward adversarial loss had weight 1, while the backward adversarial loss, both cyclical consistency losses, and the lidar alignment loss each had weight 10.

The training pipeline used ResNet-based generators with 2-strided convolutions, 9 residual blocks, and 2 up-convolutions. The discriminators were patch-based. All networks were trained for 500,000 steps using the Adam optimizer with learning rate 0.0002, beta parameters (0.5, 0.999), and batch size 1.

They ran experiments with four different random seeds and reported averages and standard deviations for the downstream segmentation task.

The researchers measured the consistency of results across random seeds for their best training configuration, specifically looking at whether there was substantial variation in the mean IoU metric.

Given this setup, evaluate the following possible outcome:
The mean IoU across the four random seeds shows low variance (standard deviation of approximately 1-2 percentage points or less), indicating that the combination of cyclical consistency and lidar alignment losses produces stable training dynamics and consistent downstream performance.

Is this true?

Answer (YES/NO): YES